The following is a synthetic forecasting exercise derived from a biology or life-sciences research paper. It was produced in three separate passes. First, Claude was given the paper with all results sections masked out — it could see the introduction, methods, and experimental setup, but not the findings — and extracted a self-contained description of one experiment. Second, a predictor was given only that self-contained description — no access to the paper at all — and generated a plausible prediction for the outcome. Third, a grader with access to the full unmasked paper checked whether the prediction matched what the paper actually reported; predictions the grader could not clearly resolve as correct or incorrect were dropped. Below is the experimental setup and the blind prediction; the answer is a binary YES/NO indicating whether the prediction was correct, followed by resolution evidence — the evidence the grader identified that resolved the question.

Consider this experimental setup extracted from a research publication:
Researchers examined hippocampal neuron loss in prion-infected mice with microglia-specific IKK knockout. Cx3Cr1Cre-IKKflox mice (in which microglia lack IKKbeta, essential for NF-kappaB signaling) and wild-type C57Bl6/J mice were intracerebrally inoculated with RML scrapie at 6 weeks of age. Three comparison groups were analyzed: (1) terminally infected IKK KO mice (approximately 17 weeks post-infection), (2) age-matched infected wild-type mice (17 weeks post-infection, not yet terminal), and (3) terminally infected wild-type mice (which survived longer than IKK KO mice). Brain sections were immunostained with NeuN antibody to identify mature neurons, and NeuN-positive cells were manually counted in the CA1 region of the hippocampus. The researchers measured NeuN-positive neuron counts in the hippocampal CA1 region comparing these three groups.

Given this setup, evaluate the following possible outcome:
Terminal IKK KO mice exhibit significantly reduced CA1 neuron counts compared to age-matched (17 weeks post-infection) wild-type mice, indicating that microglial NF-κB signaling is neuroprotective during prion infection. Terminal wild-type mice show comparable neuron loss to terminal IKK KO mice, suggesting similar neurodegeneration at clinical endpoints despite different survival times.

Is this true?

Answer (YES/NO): NO